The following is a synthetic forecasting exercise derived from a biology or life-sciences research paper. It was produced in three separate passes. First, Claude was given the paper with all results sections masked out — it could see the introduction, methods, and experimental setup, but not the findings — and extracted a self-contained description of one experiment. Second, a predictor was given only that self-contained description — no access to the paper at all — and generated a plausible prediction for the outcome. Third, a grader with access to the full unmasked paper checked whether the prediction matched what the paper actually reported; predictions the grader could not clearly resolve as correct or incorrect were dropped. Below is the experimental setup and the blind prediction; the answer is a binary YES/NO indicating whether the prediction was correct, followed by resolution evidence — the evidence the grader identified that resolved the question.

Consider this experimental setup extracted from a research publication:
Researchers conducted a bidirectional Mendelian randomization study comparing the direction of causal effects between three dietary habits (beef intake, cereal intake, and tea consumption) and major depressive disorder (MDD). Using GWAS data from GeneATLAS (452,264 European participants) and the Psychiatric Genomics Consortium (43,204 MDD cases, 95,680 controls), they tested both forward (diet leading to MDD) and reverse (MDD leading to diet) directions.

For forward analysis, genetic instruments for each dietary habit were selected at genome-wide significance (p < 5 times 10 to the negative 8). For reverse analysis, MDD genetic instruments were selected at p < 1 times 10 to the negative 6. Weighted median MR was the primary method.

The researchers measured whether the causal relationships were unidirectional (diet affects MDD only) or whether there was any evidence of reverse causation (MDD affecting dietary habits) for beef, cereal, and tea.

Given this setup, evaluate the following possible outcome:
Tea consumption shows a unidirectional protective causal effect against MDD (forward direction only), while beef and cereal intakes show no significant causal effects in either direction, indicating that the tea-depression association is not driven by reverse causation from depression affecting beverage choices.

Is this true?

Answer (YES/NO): NO